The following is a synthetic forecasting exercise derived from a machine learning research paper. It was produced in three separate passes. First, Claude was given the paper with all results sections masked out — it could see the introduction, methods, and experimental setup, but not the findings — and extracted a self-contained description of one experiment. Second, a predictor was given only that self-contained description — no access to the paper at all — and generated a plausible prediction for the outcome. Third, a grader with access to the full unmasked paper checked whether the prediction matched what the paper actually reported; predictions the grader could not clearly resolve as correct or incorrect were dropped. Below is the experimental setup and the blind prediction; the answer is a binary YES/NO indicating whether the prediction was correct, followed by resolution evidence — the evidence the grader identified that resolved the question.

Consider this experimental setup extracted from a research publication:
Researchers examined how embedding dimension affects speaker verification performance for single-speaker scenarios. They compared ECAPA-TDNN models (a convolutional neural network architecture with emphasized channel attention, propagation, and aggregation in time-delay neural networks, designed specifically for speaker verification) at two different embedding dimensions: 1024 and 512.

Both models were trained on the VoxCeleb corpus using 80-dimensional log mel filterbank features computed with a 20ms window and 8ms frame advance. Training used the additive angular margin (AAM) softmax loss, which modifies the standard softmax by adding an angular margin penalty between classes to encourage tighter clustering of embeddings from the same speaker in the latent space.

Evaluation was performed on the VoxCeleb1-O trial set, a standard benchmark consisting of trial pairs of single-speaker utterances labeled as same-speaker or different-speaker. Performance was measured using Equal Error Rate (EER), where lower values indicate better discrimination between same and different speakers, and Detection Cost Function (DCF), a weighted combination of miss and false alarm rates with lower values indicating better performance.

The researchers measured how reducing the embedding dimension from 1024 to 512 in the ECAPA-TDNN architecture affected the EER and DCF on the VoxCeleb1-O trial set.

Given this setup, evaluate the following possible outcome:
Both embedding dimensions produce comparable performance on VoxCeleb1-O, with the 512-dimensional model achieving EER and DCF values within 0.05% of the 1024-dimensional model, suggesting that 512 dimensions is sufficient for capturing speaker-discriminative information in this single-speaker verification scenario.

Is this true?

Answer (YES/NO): NO